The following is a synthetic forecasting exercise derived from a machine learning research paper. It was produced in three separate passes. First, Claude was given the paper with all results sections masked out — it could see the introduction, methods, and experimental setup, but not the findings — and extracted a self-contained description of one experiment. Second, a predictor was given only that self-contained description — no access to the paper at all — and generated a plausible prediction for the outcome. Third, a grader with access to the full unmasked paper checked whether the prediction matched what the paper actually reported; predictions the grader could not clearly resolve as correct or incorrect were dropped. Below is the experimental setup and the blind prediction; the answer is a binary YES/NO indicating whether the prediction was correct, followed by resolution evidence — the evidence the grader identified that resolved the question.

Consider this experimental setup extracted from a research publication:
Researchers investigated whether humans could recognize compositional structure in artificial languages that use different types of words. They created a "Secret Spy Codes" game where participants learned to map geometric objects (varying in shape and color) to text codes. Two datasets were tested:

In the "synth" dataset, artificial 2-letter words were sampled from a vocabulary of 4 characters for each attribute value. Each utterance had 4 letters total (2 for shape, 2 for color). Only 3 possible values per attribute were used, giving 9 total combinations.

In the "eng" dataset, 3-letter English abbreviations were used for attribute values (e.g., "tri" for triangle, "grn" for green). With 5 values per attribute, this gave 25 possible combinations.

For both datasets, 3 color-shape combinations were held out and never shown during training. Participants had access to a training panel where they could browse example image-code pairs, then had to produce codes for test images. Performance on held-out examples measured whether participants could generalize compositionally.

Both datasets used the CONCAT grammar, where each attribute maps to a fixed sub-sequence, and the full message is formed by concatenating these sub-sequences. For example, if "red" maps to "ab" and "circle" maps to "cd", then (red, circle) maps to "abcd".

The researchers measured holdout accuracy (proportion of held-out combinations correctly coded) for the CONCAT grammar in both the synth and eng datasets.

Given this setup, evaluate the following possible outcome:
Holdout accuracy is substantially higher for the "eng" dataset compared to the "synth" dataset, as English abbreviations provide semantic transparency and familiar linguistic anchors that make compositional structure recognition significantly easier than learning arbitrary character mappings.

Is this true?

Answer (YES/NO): YES